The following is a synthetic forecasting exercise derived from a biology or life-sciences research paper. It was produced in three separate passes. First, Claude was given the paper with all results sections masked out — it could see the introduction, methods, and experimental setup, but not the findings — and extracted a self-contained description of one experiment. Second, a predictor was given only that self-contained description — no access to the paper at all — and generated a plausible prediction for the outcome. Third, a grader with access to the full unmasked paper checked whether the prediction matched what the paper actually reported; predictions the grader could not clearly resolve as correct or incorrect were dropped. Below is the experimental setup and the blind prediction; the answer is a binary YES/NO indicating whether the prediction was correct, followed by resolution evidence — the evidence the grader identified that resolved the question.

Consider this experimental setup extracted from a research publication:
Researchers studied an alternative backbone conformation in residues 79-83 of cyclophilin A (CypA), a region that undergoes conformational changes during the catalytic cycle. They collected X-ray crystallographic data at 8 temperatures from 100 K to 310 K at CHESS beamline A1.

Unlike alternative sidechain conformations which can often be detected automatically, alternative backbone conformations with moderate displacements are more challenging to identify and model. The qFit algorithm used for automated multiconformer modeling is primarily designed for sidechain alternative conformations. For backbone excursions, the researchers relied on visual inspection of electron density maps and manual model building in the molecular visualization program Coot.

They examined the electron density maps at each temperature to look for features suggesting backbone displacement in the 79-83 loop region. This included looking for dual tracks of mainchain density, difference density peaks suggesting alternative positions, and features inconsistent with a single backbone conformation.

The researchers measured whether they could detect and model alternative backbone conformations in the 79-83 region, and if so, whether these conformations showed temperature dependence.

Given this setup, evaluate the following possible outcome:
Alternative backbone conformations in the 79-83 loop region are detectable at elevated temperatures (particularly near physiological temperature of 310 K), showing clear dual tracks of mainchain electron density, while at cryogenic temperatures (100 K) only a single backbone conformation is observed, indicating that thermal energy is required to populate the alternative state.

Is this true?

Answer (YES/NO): NO